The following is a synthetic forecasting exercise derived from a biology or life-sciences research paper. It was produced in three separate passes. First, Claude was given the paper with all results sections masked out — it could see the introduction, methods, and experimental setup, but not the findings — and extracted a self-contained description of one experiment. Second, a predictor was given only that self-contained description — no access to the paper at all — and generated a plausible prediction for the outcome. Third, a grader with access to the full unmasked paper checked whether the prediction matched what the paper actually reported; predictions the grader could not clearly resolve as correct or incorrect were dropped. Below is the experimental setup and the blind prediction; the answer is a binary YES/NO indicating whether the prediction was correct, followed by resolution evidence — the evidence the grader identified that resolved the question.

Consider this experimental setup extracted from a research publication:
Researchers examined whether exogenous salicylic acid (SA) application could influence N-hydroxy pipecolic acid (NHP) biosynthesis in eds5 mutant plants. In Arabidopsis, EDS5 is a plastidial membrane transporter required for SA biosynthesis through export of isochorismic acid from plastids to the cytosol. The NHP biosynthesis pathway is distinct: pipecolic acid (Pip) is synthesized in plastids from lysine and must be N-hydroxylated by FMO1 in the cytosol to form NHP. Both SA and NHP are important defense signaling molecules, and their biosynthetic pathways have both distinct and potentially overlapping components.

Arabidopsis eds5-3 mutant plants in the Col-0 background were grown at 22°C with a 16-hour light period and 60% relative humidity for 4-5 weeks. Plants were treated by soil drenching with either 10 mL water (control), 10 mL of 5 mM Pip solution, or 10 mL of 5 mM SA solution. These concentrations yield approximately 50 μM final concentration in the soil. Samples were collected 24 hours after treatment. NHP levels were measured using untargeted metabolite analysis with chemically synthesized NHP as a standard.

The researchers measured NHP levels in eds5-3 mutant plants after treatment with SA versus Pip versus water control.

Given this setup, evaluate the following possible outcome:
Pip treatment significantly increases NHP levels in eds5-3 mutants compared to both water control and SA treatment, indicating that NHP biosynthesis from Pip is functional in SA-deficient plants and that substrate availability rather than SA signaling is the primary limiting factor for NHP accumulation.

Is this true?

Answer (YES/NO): YES